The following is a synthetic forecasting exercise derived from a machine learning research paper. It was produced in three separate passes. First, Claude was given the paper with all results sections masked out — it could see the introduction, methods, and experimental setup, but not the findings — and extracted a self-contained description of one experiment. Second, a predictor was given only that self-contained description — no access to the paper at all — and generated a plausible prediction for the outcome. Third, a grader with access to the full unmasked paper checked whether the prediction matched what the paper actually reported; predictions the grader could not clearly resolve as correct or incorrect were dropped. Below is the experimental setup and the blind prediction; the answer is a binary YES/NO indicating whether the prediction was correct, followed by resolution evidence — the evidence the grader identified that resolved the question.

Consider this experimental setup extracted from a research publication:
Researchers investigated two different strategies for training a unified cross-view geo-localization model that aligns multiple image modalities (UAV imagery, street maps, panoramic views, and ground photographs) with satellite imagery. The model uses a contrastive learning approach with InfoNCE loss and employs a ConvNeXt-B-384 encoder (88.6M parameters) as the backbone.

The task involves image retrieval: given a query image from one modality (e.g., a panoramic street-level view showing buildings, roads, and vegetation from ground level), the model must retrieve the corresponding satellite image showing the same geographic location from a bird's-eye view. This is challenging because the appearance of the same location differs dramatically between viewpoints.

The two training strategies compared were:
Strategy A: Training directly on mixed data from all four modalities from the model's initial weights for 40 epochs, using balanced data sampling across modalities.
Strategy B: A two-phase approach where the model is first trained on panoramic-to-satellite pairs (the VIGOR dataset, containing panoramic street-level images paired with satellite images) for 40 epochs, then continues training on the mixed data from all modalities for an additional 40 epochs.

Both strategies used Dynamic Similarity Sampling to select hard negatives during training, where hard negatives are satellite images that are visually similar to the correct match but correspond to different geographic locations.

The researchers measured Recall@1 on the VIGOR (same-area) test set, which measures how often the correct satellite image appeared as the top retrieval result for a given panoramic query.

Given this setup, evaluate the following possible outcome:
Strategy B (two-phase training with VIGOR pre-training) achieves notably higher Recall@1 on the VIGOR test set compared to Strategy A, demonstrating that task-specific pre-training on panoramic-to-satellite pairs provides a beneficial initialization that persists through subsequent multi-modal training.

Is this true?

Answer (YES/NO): YES